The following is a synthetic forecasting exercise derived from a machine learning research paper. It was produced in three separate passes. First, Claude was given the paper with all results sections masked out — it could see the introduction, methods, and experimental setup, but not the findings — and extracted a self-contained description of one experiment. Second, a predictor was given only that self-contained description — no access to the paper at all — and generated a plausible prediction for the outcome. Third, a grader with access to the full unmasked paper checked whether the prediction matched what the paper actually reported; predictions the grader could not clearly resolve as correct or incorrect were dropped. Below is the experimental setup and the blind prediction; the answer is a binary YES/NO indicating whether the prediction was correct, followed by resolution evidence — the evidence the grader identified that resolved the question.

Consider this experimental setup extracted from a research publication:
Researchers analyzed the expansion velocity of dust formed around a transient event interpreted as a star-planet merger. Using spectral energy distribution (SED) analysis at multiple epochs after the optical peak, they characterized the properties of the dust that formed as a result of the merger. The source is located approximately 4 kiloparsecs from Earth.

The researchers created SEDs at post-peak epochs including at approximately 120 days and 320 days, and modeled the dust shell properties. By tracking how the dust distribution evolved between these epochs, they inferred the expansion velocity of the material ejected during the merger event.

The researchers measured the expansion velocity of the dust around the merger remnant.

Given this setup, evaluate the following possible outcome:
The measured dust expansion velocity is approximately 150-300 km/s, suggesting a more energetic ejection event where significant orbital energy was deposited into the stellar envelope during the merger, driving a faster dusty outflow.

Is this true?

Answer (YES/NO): NO